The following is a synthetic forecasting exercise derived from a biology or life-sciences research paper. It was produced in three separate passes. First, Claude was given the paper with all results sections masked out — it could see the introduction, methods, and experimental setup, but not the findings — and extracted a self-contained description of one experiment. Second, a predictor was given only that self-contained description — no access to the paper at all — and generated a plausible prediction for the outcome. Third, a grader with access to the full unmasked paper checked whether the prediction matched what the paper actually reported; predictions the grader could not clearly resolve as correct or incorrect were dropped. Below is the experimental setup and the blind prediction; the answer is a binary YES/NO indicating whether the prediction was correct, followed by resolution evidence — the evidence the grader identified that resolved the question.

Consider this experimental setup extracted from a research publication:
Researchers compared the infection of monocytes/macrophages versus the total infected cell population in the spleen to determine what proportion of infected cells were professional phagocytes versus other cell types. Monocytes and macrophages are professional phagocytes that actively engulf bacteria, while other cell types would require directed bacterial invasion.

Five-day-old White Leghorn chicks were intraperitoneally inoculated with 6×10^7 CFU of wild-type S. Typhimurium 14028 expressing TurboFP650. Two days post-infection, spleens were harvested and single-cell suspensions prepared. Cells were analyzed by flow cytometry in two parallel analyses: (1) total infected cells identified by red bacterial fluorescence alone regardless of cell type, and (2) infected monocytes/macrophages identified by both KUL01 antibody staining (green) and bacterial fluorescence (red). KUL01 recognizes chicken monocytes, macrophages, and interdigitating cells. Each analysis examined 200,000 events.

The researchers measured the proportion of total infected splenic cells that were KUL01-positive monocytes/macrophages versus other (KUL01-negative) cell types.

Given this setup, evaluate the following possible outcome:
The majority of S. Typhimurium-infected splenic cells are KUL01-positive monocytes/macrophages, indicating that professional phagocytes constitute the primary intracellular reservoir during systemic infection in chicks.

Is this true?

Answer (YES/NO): NO